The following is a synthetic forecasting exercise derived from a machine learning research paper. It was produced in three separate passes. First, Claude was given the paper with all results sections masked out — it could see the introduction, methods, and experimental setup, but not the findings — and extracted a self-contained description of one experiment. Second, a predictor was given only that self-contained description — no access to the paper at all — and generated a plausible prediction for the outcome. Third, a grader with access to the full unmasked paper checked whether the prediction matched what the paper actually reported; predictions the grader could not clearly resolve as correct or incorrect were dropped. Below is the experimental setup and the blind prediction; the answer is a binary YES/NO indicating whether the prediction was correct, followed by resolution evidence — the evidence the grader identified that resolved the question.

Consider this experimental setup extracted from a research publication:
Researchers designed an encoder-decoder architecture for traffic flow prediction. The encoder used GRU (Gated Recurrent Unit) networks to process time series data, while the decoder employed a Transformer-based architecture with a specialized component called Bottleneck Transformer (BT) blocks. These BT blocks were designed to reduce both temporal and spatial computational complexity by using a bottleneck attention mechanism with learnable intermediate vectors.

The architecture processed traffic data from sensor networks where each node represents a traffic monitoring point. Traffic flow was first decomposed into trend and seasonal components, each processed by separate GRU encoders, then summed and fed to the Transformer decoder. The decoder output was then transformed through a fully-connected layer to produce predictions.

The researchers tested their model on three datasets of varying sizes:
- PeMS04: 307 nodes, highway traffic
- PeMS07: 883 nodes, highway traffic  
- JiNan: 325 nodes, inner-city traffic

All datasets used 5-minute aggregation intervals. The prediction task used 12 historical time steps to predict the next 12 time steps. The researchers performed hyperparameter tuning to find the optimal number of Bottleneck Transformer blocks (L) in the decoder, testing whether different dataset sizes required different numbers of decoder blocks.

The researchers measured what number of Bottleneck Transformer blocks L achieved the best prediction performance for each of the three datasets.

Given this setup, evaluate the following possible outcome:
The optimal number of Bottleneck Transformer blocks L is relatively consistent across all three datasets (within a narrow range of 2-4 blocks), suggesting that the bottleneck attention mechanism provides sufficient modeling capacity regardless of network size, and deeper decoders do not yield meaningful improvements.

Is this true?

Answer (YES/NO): YES